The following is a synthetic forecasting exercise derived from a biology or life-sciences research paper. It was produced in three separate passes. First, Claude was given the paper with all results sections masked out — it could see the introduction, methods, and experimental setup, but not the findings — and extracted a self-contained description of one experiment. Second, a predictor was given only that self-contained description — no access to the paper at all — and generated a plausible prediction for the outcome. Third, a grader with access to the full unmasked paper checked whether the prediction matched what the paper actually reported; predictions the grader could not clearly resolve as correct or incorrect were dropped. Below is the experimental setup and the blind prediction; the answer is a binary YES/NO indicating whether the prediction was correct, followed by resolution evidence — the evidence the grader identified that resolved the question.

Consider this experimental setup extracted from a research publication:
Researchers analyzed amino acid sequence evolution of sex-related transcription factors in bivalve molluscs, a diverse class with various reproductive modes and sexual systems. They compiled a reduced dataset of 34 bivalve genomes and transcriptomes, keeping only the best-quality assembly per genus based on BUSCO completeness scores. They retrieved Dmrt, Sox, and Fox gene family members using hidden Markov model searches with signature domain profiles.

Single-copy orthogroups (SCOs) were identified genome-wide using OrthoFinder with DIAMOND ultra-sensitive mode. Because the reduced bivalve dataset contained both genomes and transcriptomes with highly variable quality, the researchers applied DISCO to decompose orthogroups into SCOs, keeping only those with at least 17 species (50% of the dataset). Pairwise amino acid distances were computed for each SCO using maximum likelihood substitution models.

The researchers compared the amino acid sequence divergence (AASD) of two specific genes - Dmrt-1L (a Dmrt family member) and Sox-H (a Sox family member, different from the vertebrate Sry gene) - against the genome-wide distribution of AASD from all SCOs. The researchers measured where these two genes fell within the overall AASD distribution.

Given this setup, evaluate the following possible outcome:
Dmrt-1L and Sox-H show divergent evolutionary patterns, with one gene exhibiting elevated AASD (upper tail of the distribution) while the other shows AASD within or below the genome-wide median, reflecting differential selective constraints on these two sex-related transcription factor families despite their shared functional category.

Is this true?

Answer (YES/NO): NO